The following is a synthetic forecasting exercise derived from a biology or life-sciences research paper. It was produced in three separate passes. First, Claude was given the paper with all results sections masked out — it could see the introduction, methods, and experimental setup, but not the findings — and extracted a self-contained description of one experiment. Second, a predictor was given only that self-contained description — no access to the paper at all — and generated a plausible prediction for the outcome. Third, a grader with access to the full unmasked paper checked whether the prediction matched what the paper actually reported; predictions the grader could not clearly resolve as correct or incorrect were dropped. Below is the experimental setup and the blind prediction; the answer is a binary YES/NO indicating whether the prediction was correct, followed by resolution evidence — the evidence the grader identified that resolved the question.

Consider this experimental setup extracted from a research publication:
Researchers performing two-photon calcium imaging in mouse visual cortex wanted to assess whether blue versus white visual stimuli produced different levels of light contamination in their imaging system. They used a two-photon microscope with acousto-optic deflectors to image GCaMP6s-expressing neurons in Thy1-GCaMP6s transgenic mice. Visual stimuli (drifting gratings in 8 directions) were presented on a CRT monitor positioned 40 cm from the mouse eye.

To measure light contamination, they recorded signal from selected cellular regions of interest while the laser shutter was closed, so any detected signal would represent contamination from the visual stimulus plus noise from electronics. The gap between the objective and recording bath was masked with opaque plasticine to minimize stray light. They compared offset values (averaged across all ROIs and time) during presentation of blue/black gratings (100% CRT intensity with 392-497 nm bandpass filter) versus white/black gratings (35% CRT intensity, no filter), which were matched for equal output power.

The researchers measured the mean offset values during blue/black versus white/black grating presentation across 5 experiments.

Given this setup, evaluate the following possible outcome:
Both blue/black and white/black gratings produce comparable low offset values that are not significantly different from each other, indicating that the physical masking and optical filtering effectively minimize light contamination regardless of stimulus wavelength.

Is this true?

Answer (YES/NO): YES